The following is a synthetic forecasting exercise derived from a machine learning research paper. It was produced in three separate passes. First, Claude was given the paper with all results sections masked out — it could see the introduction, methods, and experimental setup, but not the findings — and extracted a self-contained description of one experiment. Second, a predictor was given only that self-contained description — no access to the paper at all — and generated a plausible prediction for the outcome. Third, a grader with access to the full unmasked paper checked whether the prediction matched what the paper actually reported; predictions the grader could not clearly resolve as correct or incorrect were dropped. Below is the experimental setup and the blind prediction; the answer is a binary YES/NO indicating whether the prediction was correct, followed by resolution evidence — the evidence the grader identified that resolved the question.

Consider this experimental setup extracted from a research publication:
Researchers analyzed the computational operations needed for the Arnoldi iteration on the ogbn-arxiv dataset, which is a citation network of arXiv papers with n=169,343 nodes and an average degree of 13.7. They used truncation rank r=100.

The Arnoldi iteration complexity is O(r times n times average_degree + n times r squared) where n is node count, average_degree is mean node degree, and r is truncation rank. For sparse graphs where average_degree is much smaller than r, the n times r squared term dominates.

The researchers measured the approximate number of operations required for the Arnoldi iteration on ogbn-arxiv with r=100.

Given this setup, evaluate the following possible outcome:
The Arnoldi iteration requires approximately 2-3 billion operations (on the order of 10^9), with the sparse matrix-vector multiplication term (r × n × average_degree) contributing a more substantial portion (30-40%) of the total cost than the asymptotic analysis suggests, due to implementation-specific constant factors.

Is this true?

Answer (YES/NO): NO